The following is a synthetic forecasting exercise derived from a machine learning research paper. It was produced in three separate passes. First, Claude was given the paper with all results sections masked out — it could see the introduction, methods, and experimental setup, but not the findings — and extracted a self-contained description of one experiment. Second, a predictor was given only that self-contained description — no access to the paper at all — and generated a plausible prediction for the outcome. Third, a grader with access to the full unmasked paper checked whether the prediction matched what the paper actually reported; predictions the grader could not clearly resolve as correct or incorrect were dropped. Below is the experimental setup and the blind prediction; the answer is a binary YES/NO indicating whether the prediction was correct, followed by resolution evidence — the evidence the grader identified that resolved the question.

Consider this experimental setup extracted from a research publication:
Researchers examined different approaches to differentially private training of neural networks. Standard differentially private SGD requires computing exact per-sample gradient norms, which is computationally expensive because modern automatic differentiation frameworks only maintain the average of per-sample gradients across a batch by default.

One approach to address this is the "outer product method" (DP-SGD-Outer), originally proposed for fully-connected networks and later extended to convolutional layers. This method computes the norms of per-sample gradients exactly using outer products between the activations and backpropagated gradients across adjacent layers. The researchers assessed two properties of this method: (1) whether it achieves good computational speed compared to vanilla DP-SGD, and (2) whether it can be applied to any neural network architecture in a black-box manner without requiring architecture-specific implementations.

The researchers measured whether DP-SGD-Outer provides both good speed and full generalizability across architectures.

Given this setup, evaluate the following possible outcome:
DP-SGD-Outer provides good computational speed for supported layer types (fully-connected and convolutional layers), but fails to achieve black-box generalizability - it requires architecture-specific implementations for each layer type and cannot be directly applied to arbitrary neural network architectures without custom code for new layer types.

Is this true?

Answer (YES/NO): YES